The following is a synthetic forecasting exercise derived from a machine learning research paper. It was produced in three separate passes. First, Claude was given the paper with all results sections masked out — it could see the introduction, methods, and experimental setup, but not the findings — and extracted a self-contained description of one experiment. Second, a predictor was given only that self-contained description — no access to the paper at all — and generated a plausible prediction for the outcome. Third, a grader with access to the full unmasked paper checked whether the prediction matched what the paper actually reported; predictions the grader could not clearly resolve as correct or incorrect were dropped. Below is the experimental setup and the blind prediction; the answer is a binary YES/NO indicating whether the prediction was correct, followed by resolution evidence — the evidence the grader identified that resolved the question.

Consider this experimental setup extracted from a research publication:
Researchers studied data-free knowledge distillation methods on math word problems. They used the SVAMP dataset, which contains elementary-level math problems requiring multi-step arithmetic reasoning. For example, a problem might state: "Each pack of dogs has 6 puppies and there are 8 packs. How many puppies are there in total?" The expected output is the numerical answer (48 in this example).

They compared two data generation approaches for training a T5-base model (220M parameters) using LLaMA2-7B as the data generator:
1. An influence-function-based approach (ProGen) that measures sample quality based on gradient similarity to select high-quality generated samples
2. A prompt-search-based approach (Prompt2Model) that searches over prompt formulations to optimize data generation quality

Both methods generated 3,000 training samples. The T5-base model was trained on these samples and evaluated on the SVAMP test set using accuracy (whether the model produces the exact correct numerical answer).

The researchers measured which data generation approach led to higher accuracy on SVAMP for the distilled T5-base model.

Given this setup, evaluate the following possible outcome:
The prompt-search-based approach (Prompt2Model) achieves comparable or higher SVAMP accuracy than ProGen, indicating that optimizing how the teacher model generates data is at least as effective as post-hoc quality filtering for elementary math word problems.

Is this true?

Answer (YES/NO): YES